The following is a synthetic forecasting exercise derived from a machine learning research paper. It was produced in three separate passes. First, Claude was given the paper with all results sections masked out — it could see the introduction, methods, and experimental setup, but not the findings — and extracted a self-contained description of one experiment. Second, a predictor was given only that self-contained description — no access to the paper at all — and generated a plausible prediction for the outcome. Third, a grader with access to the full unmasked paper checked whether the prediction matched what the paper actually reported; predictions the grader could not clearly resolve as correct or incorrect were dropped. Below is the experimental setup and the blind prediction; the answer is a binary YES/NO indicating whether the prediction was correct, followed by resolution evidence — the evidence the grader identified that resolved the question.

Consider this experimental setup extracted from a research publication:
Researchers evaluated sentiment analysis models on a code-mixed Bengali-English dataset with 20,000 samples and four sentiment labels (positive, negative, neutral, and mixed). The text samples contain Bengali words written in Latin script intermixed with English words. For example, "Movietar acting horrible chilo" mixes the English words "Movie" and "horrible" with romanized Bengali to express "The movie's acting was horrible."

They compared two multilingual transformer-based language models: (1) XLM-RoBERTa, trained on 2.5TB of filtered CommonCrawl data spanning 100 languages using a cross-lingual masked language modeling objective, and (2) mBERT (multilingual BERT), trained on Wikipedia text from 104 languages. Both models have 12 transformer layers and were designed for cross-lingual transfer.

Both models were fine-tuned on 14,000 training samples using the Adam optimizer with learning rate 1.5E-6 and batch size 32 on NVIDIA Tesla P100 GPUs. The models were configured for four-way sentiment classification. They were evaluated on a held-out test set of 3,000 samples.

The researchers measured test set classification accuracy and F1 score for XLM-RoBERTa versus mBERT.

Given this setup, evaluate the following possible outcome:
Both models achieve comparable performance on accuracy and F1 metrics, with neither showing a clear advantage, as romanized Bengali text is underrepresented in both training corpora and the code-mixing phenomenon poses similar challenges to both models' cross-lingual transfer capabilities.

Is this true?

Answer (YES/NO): YES